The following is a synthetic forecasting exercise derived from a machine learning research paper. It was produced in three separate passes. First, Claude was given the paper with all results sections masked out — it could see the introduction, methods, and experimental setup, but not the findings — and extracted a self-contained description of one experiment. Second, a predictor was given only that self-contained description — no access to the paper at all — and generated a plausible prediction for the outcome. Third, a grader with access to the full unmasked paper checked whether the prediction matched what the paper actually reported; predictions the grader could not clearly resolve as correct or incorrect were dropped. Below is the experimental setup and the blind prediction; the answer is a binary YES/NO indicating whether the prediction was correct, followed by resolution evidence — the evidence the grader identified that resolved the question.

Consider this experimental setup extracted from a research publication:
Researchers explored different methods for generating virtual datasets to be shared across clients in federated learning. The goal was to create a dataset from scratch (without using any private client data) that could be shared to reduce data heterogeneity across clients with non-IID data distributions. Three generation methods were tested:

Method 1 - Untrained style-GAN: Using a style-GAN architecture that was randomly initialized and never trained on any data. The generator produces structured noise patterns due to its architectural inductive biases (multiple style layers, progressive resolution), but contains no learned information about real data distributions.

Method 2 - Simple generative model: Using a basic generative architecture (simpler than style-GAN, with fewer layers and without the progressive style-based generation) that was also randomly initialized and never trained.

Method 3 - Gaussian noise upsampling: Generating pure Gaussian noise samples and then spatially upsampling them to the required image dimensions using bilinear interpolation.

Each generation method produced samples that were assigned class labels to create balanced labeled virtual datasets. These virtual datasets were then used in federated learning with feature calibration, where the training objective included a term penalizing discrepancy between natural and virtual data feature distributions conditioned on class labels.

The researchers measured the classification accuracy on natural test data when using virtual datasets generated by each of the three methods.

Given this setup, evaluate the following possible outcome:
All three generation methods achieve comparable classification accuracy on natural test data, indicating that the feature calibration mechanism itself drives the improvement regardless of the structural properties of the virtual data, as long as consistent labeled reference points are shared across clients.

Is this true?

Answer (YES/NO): NO